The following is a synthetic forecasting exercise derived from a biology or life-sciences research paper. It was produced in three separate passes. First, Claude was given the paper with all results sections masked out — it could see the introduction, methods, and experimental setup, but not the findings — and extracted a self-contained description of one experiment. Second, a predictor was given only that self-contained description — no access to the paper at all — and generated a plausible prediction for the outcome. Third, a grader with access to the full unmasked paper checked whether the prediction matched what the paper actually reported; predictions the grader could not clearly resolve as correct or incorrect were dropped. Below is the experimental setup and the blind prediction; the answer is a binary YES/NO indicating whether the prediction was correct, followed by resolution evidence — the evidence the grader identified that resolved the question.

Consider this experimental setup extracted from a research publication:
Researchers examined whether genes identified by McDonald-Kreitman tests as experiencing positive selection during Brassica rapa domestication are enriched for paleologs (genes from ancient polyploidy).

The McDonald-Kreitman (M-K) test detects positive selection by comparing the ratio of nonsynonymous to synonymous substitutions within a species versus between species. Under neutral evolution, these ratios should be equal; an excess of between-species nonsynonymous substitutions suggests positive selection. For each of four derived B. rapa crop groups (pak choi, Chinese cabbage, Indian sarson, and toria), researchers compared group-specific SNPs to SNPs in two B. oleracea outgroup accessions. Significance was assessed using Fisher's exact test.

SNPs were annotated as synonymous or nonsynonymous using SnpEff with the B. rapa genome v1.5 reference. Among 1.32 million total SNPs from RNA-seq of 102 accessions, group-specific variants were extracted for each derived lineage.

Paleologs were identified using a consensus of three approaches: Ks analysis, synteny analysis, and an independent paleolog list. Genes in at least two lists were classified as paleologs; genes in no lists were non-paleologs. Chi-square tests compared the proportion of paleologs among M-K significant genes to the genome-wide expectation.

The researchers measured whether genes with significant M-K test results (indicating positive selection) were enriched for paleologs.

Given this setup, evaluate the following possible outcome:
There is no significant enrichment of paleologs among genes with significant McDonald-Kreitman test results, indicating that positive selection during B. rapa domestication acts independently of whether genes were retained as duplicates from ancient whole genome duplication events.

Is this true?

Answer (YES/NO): NO